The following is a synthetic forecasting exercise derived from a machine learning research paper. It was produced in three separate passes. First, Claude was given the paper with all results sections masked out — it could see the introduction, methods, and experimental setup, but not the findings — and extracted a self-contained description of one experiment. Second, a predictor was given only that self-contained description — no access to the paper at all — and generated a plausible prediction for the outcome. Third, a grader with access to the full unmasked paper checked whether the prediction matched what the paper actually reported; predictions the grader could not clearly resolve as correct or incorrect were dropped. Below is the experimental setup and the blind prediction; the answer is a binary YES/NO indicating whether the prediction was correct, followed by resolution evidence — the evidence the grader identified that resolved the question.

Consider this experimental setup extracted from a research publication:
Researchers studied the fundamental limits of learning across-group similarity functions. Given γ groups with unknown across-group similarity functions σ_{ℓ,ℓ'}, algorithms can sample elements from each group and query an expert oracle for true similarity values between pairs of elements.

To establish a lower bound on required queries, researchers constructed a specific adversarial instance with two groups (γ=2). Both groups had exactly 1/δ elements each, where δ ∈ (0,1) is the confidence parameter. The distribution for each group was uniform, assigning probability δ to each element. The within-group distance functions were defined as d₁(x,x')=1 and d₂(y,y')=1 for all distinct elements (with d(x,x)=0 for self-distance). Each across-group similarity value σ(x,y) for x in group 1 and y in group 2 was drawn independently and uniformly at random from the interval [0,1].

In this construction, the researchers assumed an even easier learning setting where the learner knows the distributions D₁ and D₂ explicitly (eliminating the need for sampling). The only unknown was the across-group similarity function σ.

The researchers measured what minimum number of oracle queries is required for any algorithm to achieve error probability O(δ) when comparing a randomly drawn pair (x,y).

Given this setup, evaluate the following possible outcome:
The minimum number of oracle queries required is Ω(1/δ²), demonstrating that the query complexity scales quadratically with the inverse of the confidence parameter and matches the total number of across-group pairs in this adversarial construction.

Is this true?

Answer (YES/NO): YES